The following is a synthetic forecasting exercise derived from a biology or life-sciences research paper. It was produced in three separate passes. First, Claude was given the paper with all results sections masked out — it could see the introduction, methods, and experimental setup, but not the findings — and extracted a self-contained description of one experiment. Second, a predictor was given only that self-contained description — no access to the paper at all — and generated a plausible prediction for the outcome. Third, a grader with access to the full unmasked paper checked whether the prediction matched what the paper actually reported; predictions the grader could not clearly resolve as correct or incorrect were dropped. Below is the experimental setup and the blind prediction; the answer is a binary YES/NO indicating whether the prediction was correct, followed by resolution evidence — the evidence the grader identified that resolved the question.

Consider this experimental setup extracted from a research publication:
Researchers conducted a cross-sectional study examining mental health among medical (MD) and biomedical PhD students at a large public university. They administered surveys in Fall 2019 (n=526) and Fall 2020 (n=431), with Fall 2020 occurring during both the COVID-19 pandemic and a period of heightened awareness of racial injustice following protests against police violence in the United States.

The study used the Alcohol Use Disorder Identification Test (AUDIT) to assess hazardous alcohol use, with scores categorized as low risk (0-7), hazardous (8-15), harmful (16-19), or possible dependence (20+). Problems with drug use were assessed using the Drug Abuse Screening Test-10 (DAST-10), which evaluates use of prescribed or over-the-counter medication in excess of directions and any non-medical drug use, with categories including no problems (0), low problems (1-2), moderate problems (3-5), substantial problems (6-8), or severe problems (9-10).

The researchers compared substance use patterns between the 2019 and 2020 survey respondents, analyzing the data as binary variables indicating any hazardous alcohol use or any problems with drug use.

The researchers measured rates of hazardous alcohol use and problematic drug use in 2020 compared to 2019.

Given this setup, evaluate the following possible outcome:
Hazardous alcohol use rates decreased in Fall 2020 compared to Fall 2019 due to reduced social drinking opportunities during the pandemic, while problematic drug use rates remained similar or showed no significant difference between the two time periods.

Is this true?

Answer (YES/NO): NO